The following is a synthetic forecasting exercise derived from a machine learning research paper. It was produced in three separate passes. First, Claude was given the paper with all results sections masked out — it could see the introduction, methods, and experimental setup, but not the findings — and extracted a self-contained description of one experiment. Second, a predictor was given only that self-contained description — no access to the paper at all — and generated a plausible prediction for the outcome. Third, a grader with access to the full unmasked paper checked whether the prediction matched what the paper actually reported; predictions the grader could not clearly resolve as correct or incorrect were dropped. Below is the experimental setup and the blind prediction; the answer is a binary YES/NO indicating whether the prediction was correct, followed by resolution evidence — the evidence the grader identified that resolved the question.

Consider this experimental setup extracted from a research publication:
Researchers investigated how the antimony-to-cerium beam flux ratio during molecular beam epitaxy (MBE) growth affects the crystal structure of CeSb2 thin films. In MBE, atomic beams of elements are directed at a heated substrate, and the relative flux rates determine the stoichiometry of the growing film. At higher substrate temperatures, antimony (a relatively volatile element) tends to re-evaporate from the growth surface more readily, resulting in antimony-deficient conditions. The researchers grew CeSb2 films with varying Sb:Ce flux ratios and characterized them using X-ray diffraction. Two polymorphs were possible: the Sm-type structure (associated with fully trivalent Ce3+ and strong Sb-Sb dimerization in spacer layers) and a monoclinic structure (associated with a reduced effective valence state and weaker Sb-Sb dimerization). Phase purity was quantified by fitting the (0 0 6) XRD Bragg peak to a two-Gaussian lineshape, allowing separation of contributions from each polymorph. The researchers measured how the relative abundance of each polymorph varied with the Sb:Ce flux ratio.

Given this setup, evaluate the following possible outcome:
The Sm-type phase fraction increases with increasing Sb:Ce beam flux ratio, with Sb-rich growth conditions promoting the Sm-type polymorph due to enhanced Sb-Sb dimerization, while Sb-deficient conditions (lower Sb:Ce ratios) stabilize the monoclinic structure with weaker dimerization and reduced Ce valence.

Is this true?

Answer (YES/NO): YES